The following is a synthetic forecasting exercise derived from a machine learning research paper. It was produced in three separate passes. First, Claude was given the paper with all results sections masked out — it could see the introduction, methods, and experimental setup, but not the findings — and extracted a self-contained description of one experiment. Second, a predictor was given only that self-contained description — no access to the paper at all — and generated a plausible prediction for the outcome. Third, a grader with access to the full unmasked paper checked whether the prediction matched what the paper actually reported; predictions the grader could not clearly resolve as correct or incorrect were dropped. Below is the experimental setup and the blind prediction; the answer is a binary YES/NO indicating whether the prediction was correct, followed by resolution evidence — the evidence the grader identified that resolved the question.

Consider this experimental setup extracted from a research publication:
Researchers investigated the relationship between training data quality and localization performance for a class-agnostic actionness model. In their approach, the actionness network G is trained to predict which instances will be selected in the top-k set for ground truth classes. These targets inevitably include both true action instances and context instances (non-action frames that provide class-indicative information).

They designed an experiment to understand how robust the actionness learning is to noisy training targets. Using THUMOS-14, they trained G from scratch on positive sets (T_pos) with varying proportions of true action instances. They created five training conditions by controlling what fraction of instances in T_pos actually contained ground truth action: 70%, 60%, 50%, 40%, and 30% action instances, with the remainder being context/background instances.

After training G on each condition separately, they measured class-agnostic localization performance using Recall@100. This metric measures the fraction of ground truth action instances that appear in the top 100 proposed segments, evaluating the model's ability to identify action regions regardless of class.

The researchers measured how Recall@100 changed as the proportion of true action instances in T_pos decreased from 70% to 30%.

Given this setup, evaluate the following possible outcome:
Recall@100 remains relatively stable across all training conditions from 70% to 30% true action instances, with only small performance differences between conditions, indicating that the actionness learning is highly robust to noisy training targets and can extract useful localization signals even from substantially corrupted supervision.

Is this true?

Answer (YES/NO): NO